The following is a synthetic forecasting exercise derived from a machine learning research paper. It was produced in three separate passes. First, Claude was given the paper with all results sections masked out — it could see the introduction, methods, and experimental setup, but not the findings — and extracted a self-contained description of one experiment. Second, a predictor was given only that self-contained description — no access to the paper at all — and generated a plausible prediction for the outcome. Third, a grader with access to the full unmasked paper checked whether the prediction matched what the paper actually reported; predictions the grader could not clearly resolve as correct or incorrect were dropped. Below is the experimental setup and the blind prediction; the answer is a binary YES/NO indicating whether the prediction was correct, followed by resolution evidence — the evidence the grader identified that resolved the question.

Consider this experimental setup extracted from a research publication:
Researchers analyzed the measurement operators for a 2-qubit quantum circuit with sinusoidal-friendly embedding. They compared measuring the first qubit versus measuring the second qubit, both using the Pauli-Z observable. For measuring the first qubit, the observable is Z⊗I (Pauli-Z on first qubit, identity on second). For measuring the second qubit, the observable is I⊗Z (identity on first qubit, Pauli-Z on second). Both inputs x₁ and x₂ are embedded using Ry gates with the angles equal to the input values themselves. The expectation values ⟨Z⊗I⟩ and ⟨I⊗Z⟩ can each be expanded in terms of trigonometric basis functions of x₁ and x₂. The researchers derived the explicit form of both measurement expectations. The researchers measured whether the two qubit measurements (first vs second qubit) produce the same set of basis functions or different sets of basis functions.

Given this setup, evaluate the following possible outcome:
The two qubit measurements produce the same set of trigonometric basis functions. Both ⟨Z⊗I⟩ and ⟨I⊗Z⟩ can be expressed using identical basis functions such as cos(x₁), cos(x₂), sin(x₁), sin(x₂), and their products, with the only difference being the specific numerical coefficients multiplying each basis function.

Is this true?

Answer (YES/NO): YES